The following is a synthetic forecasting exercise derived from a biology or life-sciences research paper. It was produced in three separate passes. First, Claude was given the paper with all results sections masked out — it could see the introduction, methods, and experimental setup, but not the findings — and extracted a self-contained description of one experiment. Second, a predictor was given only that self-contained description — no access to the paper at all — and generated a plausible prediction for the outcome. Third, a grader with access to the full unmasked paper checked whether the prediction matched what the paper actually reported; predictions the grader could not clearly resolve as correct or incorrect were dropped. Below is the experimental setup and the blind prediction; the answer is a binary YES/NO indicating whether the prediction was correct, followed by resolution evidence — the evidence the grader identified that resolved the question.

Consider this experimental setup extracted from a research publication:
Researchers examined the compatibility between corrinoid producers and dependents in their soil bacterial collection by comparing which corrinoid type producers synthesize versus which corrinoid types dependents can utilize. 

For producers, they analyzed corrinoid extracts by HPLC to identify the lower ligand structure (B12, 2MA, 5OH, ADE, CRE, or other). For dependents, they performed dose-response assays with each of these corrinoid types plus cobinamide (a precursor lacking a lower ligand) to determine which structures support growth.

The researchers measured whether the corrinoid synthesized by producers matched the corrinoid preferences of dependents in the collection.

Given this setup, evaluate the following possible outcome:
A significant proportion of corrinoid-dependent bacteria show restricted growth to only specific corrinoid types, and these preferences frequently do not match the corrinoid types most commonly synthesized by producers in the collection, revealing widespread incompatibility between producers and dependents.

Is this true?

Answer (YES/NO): NO